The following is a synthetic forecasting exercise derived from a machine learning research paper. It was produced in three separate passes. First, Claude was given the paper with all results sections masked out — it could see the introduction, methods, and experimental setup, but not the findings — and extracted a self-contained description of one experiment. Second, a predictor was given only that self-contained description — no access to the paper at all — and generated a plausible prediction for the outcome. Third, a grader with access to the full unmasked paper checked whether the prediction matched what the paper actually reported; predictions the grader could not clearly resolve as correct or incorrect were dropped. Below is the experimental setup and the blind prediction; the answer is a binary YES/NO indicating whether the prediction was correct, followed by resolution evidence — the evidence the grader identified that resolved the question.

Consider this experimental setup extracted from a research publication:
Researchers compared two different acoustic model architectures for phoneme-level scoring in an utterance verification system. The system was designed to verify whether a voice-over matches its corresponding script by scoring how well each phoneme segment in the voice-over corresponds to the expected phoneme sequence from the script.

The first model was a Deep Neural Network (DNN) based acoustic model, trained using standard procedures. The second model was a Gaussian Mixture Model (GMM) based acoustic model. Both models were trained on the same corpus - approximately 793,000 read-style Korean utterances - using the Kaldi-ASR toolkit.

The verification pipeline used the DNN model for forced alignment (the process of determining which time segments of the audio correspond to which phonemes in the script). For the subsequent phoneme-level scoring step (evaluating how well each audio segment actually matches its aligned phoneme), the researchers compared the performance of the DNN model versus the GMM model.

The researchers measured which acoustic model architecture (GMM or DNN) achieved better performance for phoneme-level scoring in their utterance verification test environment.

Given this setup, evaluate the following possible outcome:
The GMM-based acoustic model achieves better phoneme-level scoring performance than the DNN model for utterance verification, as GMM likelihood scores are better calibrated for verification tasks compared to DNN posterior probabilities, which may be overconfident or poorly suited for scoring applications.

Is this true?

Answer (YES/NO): YES